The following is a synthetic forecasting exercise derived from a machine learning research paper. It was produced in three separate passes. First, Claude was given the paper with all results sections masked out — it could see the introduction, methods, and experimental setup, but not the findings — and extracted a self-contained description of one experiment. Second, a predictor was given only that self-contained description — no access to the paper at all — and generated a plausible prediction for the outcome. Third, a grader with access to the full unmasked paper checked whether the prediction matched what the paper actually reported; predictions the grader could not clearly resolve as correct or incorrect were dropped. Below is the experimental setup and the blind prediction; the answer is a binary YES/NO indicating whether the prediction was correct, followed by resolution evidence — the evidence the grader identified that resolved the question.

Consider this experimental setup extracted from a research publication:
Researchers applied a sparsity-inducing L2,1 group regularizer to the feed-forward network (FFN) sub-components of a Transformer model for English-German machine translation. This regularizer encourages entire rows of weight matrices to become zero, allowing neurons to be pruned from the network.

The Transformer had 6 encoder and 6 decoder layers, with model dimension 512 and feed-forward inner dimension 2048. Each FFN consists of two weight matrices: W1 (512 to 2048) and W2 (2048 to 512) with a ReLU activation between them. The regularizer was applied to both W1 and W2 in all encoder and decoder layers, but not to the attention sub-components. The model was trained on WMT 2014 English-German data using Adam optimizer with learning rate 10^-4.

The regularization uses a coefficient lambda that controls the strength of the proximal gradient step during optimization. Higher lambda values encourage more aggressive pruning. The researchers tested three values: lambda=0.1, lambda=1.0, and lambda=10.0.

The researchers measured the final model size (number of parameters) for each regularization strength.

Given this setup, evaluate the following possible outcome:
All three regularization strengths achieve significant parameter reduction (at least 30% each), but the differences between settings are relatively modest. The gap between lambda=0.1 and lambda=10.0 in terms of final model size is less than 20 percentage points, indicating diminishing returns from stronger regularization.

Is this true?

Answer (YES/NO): NO